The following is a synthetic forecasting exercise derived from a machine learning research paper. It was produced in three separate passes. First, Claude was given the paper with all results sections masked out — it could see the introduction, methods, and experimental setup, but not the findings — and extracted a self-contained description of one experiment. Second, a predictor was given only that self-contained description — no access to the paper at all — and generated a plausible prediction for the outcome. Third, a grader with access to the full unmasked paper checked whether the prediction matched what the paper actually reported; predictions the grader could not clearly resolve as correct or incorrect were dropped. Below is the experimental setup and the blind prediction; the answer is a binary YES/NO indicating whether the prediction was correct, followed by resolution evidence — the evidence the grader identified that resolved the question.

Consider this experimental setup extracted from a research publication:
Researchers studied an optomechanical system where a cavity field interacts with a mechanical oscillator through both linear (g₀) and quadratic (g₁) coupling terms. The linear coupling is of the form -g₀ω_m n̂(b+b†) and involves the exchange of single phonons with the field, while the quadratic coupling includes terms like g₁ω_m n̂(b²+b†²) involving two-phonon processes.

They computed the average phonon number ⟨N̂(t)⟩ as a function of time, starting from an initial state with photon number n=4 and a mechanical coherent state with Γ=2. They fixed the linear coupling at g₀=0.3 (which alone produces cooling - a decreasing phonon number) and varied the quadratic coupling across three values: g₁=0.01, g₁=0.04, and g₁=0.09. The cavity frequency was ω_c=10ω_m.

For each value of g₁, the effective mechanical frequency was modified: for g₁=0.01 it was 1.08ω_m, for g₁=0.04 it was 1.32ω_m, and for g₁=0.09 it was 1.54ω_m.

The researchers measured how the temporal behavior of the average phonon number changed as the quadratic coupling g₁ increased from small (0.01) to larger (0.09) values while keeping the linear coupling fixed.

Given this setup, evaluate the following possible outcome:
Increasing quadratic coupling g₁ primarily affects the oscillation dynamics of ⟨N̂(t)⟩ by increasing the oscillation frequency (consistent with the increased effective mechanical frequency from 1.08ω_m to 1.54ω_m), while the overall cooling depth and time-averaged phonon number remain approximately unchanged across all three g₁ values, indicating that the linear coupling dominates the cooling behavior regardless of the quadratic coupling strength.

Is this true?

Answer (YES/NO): NO